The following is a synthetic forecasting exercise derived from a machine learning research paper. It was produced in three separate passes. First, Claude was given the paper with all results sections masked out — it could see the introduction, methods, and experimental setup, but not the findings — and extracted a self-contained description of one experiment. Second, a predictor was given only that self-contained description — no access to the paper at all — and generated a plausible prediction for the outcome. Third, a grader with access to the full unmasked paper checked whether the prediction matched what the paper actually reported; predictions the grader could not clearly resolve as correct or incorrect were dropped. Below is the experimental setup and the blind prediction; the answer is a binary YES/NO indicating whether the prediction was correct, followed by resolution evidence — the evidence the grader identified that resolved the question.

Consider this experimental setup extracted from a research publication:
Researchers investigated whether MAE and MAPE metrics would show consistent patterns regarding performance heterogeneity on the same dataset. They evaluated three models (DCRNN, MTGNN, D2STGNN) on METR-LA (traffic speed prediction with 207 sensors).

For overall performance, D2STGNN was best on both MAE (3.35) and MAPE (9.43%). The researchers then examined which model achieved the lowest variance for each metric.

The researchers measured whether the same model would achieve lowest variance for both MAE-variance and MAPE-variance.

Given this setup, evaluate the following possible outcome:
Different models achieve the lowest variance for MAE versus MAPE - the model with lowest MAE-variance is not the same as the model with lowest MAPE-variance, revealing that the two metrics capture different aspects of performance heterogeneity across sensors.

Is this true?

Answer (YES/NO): YES